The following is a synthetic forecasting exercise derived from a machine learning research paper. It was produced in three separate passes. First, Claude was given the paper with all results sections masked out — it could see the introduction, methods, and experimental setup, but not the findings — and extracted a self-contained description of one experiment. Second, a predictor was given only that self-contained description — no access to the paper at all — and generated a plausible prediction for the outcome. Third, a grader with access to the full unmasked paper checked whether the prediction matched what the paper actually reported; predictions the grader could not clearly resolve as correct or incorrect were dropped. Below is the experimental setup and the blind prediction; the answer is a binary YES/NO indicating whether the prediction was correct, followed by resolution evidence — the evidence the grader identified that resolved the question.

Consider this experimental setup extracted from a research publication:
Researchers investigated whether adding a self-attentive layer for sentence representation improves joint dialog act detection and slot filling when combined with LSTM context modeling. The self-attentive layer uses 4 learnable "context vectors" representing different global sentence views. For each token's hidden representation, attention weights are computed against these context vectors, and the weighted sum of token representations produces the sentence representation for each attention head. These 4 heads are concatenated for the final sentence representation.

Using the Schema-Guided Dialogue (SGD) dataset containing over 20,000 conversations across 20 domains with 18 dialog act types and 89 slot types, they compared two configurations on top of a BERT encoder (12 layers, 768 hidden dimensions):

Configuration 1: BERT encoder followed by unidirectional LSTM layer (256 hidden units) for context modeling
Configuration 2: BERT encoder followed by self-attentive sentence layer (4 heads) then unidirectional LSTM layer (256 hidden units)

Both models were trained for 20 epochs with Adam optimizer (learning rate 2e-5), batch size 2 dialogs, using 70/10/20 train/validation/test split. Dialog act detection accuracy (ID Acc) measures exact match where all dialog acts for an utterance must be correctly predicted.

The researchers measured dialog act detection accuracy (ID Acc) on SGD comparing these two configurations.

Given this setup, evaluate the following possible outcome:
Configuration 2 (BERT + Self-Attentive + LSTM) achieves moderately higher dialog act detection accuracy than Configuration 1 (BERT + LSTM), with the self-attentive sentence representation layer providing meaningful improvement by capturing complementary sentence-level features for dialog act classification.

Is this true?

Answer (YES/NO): NO